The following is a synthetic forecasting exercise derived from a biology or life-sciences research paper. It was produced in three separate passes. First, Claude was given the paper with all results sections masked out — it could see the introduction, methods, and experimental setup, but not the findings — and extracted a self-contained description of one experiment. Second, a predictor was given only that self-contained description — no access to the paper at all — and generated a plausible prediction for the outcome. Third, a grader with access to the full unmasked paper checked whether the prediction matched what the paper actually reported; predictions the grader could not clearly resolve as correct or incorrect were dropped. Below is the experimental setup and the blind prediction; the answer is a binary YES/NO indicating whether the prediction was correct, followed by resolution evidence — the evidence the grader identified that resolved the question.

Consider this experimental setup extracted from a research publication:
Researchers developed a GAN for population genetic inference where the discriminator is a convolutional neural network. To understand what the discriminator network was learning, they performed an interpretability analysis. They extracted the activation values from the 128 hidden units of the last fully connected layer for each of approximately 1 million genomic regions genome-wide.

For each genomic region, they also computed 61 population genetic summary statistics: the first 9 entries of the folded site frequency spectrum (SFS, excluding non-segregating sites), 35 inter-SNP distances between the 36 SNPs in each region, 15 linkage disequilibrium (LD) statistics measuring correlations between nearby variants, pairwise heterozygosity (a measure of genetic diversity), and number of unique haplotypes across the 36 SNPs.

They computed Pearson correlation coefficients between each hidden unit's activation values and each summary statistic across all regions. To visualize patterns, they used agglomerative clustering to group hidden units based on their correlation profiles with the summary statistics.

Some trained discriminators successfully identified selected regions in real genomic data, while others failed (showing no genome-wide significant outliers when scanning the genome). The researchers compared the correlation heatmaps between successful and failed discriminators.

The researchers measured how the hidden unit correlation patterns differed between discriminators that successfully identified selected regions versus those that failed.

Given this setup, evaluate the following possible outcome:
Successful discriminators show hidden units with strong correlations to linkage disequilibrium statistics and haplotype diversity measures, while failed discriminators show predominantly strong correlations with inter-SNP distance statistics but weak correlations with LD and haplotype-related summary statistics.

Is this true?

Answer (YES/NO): NO